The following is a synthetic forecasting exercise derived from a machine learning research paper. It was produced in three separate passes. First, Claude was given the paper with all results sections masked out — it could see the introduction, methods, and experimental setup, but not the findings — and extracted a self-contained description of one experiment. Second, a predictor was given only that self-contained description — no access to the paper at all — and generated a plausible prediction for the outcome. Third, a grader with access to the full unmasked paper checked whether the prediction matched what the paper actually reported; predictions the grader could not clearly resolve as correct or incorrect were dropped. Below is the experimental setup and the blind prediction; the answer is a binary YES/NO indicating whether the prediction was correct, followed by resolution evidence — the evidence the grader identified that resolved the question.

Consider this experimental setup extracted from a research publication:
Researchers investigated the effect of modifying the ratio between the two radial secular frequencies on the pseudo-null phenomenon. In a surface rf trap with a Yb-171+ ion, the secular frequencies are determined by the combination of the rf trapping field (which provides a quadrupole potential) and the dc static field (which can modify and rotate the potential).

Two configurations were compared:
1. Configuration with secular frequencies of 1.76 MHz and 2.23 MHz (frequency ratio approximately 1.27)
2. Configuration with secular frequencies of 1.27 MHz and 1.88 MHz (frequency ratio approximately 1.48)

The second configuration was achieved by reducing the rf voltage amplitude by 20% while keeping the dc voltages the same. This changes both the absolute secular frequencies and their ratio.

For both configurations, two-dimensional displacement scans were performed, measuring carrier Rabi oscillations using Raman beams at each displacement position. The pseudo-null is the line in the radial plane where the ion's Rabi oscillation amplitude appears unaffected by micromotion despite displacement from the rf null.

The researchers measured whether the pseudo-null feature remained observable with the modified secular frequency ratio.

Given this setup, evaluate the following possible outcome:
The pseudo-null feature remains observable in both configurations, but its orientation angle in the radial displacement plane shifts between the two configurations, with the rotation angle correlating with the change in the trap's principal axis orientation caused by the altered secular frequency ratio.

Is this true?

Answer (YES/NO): NO